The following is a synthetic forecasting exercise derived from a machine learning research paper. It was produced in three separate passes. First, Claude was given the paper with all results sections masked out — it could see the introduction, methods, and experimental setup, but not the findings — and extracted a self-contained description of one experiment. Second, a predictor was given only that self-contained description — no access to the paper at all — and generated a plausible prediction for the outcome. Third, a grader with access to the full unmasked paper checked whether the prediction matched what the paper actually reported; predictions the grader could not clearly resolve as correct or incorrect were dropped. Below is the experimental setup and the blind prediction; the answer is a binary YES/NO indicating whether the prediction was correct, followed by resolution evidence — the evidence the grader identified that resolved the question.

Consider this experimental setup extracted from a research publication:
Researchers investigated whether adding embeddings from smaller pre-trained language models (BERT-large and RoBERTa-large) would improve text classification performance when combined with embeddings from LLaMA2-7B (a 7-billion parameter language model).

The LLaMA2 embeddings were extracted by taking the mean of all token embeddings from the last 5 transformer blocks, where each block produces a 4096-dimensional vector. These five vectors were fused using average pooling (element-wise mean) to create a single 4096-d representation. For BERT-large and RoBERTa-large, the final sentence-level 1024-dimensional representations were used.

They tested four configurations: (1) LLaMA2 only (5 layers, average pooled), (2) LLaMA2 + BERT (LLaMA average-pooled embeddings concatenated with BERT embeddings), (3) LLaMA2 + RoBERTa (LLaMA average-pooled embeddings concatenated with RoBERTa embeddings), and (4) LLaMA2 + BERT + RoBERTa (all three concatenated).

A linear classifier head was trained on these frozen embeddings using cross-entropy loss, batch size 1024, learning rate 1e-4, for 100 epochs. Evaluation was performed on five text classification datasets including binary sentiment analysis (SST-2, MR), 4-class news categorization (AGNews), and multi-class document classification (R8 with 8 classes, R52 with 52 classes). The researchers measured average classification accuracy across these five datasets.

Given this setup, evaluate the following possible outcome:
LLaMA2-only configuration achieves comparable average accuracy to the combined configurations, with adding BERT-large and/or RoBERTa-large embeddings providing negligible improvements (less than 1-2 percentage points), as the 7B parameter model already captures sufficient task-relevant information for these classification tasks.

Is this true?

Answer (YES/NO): YES